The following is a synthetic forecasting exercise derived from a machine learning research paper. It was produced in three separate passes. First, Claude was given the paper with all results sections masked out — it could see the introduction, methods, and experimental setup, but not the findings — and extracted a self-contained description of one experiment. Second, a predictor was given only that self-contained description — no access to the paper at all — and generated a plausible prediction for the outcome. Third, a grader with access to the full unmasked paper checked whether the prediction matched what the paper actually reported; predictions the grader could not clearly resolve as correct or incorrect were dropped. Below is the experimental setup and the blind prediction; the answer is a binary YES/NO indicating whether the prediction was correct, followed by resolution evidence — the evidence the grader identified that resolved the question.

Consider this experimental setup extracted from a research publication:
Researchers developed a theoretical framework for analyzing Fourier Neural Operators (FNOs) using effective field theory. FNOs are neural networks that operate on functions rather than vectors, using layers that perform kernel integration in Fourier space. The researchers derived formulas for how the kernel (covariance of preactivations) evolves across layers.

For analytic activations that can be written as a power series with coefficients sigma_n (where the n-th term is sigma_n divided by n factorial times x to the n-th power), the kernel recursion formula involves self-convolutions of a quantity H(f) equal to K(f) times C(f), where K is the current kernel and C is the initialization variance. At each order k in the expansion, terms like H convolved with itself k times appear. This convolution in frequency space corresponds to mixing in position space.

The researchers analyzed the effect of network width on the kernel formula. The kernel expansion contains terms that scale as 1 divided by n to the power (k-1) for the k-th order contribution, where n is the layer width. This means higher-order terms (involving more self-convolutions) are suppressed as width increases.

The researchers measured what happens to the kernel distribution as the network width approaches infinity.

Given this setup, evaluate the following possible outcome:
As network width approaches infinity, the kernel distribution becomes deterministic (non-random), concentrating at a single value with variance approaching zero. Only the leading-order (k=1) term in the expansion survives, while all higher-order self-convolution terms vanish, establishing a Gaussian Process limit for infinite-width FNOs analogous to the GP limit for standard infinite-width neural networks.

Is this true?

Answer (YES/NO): YES